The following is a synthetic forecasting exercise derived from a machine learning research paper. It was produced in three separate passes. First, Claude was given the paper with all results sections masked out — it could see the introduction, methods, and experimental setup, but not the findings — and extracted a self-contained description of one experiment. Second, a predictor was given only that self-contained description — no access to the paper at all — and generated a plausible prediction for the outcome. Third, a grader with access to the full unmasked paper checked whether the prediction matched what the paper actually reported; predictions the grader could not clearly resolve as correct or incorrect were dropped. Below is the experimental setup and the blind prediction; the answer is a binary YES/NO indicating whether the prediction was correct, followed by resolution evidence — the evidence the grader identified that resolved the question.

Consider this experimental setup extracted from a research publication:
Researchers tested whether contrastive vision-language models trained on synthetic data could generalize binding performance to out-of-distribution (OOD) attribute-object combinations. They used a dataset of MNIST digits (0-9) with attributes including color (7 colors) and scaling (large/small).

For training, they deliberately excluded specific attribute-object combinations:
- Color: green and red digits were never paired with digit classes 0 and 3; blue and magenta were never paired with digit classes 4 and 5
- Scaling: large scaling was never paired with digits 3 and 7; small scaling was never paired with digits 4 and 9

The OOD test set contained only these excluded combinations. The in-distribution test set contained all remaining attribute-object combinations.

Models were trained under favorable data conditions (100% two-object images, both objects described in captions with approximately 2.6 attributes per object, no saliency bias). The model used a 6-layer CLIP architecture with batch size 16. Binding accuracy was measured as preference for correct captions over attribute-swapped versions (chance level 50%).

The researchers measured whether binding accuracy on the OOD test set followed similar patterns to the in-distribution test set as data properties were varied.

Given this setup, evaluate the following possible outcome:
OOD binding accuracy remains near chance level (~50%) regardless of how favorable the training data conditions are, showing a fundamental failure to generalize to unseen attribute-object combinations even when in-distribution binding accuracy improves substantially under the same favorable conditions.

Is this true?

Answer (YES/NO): NO